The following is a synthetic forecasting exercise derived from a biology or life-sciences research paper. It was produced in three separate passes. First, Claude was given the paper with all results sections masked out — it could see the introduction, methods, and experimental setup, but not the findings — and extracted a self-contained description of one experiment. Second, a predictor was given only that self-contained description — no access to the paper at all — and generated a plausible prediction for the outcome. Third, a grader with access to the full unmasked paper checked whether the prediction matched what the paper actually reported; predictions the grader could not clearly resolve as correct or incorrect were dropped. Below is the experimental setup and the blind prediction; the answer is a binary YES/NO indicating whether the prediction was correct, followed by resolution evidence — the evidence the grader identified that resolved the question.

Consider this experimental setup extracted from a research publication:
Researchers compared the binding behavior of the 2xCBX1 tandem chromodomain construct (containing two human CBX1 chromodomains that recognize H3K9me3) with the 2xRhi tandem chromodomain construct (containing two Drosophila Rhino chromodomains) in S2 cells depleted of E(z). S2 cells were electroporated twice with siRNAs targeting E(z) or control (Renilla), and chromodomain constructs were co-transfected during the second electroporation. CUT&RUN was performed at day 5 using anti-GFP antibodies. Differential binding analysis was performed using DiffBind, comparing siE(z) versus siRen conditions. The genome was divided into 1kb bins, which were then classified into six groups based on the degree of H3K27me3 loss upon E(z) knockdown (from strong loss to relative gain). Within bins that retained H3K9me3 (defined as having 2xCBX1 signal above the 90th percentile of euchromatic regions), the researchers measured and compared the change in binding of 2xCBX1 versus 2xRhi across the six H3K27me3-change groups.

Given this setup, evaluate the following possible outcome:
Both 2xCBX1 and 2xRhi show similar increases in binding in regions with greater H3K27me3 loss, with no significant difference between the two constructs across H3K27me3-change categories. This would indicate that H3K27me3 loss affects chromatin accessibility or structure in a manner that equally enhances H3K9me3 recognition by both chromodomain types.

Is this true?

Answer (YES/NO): NO